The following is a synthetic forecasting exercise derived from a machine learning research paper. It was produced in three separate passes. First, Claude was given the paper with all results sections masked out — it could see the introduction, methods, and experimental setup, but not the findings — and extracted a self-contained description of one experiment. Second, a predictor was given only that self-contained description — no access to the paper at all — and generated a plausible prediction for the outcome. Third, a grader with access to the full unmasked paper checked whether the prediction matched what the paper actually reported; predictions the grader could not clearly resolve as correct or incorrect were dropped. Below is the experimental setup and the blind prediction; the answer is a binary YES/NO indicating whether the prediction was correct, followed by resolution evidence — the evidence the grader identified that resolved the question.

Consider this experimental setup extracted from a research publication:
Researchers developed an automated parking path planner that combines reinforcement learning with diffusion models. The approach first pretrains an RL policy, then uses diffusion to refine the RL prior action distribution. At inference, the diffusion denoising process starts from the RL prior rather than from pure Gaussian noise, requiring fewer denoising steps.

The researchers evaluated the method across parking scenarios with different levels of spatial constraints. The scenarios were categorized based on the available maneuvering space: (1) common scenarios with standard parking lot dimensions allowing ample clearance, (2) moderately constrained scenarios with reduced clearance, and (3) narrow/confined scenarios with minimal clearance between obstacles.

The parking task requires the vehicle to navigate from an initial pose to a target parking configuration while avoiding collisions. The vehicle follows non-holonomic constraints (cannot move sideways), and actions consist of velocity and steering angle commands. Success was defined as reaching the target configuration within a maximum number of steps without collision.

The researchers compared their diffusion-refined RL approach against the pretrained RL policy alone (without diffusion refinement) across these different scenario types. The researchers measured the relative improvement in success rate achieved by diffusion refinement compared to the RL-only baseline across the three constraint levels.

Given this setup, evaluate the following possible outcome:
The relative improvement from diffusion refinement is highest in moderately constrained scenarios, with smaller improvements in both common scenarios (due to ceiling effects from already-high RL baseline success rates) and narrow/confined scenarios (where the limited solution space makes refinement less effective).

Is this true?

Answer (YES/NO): NO